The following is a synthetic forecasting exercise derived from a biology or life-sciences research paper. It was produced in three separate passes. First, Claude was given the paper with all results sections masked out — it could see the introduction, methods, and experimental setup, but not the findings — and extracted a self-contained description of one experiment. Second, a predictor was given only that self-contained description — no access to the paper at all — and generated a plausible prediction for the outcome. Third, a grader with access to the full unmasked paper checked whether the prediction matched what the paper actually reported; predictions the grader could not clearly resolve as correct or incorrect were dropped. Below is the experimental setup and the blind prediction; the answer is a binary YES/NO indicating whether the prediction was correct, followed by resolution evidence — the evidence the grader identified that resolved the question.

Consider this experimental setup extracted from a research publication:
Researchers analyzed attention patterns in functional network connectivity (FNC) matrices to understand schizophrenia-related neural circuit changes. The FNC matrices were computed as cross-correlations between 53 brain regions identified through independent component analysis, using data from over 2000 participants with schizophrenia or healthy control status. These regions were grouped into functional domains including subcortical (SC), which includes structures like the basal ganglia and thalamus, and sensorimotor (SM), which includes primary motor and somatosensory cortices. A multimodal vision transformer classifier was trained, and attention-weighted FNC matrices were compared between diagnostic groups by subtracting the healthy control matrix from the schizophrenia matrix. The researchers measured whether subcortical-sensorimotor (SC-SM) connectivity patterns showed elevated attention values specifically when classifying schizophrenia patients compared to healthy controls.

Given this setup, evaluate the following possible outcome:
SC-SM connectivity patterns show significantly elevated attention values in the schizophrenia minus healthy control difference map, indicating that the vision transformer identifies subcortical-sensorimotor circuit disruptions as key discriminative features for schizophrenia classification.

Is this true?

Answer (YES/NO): YES